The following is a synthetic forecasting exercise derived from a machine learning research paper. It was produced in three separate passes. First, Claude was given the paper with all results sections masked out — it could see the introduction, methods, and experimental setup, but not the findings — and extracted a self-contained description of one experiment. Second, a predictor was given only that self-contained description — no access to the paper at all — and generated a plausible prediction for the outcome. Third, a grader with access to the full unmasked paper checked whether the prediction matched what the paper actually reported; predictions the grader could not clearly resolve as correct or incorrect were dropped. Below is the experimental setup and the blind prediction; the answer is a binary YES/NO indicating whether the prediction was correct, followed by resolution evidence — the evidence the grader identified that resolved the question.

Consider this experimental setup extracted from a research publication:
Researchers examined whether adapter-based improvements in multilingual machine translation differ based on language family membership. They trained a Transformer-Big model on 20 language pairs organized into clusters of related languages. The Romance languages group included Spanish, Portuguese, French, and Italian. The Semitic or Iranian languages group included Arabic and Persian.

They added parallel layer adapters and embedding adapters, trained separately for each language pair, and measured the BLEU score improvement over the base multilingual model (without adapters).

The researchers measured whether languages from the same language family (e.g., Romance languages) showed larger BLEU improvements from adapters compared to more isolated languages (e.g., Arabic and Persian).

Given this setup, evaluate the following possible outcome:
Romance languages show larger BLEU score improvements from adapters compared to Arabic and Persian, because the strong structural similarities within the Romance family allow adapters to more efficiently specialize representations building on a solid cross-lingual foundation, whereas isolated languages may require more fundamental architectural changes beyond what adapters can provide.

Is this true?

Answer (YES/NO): YES